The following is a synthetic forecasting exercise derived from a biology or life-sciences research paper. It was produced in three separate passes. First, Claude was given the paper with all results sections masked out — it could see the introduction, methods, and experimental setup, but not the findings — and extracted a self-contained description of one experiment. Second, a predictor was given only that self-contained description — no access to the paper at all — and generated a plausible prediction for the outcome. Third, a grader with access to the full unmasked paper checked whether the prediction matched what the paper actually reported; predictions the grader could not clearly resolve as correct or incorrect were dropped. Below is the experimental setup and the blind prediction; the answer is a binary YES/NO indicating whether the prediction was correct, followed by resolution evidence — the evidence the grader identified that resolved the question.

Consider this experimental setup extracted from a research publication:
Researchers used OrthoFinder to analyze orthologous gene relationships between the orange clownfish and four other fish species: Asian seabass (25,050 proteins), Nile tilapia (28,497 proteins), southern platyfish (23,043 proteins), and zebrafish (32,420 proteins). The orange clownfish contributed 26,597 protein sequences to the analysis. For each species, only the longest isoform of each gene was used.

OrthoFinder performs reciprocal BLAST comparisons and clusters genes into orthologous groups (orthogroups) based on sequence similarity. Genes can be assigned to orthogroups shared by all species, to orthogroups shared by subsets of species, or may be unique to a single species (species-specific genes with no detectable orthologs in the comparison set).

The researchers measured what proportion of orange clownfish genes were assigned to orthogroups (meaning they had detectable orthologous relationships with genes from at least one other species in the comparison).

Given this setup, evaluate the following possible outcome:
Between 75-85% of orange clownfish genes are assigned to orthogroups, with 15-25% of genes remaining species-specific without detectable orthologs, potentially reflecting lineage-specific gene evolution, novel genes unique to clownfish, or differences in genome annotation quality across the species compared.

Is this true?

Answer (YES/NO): NO